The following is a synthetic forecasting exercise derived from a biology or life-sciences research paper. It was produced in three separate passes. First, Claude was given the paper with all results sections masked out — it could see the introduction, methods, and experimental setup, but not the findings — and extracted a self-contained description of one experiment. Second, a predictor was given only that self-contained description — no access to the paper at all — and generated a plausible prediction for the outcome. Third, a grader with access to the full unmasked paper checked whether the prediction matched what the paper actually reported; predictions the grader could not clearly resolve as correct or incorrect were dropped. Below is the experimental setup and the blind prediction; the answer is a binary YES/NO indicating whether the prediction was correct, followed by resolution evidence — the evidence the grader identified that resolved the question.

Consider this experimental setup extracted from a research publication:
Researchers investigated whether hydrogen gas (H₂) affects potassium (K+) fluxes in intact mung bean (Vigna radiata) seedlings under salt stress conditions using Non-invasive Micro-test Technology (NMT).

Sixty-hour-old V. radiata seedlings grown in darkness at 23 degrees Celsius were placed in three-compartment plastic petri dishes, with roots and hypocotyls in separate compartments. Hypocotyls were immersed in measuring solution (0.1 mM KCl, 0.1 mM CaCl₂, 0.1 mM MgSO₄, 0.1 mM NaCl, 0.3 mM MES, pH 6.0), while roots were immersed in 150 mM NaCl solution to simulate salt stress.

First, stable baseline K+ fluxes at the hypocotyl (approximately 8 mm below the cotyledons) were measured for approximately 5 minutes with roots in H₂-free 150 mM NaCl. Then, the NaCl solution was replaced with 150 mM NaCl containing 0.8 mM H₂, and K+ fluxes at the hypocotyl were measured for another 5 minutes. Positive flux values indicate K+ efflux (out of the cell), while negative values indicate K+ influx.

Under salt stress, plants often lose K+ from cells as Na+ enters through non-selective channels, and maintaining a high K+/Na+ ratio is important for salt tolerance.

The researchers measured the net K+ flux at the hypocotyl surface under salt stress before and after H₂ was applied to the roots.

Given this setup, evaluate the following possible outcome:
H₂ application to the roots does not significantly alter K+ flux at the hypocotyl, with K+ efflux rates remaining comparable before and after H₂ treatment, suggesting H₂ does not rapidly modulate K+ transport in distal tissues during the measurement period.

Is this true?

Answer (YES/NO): YES